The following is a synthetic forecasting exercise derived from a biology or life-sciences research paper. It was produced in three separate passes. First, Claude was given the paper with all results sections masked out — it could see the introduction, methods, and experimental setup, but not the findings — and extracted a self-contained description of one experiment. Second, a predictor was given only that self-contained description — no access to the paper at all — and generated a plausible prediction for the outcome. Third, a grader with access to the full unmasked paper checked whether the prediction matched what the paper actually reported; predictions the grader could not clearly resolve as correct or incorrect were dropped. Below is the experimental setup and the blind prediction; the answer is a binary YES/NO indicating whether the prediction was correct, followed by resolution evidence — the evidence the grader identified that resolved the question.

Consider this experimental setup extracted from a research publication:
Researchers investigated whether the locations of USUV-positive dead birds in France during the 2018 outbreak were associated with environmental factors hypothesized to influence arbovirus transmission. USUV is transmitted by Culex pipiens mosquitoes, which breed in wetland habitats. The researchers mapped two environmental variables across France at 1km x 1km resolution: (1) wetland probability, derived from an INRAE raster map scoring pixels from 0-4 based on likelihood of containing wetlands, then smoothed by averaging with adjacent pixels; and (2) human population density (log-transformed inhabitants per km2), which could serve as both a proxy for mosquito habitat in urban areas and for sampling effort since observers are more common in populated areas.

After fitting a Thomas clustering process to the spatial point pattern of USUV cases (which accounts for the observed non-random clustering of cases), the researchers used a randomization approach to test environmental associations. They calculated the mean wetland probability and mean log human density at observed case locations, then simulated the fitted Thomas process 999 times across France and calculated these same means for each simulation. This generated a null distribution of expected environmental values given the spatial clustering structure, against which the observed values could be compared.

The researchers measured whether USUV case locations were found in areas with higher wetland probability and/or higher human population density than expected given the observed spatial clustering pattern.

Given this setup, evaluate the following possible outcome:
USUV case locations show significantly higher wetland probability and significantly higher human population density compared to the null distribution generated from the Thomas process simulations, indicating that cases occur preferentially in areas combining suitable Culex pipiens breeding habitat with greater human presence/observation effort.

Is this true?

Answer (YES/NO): YES